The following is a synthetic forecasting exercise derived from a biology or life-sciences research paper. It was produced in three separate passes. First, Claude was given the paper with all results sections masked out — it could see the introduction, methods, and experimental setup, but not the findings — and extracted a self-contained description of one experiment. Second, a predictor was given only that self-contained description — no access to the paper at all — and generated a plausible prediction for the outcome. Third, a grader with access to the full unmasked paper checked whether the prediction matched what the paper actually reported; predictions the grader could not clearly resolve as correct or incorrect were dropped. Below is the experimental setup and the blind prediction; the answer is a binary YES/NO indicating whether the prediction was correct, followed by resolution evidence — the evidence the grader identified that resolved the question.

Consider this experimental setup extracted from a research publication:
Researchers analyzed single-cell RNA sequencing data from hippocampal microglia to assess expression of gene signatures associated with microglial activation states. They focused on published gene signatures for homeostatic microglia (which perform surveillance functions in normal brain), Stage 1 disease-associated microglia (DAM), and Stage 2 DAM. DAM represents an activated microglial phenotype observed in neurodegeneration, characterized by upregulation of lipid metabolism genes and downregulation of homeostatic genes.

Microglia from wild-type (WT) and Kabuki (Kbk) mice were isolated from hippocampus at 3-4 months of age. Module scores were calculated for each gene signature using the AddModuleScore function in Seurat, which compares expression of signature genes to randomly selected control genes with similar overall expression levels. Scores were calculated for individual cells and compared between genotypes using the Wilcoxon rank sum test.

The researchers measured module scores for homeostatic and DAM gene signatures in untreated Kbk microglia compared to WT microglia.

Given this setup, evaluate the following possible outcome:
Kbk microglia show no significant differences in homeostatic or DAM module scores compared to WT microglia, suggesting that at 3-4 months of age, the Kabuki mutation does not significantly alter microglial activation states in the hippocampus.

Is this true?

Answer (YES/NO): YES